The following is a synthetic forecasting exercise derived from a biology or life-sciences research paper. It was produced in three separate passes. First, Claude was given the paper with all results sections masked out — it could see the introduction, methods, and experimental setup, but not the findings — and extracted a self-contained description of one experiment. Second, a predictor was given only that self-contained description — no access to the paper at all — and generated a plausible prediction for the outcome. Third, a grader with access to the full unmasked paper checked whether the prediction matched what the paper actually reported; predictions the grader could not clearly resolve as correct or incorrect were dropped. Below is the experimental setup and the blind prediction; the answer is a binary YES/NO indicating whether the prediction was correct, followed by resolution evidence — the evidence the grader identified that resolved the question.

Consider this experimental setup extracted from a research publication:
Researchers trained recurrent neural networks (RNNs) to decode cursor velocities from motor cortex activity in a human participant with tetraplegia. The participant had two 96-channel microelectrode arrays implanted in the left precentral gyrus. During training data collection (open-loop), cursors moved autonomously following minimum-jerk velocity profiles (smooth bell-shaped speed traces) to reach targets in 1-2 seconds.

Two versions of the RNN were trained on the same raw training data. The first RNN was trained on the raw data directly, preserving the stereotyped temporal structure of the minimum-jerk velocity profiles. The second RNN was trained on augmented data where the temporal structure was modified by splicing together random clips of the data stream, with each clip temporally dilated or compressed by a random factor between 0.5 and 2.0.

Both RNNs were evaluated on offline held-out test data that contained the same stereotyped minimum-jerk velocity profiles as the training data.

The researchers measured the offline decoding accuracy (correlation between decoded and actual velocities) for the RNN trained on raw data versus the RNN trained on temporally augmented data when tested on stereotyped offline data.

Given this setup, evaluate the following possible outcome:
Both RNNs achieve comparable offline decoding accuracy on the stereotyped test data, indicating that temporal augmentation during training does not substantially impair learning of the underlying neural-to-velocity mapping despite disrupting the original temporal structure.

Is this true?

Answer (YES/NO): NO